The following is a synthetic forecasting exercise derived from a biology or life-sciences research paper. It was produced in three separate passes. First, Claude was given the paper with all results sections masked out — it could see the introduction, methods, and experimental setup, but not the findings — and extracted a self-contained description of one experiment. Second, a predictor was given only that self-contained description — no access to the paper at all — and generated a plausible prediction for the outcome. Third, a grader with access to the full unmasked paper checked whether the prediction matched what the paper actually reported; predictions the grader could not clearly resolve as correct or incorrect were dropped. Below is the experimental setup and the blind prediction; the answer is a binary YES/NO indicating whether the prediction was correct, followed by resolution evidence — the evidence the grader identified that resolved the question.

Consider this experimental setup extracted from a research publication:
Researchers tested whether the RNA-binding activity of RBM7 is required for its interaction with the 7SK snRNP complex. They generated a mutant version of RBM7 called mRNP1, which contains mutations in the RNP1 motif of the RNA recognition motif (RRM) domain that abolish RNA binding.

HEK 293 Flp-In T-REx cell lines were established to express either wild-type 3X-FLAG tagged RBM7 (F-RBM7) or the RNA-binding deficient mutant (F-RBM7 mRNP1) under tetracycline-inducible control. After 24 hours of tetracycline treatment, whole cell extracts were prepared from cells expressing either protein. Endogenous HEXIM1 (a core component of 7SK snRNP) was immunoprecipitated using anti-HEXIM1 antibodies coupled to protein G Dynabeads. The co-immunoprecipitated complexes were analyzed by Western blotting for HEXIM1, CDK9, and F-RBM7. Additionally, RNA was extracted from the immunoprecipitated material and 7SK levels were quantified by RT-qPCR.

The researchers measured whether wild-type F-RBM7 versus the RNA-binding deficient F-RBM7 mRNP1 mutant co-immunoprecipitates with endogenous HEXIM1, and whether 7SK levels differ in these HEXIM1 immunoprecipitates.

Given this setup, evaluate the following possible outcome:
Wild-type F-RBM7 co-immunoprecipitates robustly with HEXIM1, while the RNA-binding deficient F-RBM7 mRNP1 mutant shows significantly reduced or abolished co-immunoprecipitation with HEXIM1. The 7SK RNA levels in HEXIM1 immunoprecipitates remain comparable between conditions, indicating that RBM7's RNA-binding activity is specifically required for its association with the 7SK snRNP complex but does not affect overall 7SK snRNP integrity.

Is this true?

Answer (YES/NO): NO